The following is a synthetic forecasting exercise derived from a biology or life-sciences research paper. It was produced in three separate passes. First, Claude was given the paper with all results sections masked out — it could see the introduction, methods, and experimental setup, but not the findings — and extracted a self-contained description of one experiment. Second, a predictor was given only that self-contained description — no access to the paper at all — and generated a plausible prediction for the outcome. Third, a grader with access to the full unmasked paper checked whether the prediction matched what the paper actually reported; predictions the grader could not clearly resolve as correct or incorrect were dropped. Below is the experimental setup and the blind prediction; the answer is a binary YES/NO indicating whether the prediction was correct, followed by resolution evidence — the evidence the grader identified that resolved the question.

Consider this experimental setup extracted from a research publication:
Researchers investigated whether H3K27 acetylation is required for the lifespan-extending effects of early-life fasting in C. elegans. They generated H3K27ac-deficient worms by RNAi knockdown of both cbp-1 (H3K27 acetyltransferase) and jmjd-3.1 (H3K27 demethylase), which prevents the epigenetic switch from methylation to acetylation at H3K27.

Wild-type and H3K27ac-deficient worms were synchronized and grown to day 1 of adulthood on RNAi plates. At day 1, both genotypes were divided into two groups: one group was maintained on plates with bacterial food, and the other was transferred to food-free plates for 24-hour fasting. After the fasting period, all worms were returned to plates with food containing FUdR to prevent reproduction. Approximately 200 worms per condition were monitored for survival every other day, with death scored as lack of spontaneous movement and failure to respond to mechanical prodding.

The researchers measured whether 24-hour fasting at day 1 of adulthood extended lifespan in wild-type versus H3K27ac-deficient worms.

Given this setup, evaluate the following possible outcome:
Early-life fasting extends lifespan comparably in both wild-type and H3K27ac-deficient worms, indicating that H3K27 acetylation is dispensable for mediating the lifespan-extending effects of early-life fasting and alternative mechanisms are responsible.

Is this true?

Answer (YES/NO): NO